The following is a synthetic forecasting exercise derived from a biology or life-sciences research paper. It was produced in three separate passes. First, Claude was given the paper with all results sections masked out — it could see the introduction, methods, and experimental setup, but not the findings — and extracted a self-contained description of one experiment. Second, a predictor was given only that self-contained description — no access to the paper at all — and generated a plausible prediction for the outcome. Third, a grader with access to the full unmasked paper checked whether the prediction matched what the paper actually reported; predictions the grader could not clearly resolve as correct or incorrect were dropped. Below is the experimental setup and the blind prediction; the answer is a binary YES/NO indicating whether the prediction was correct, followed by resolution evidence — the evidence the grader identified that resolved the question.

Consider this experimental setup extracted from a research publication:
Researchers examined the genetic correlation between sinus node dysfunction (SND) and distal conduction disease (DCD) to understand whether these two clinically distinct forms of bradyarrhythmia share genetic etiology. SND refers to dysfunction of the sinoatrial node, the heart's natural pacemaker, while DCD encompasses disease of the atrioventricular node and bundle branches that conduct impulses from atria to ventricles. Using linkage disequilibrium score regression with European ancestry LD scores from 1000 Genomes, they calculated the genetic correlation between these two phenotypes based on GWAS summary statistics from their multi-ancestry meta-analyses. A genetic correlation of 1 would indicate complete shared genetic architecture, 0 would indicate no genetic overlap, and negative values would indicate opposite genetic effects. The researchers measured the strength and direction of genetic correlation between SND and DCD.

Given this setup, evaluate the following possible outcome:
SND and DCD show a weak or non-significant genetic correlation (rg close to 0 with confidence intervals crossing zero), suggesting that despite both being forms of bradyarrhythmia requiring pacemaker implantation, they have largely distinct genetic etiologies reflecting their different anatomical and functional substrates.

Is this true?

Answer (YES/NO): NO